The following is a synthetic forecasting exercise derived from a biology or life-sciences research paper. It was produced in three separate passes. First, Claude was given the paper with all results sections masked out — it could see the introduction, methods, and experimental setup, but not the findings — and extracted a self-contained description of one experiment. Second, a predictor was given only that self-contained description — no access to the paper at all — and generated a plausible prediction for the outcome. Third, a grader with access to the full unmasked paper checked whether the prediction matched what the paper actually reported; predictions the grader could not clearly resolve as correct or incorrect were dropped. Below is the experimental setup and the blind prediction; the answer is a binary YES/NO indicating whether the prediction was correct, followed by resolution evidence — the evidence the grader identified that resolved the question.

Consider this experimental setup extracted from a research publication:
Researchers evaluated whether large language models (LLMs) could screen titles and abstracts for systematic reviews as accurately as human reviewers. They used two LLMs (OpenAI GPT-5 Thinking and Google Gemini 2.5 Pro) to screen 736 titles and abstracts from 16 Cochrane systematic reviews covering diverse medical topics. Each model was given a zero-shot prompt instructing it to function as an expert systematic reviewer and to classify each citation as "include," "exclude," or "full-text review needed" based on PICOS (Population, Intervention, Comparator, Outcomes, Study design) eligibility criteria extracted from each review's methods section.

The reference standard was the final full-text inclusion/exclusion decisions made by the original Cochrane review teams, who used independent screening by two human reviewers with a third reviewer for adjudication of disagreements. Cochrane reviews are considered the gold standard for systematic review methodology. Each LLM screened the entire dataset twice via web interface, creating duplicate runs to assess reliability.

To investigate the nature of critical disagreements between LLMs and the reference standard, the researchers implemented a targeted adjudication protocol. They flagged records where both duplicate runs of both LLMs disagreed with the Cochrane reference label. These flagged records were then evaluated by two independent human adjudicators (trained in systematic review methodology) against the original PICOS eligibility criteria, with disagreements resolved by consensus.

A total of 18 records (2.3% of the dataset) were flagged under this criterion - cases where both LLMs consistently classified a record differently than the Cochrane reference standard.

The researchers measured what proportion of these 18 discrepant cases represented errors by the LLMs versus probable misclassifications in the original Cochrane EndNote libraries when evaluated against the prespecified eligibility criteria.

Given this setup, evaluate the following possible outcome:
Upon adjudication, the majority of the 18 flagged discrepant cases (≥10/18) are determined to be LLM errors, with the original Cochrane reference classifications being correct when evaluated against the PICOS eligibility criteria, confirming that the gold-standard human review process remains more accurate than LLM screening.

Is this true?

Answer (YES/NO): NO